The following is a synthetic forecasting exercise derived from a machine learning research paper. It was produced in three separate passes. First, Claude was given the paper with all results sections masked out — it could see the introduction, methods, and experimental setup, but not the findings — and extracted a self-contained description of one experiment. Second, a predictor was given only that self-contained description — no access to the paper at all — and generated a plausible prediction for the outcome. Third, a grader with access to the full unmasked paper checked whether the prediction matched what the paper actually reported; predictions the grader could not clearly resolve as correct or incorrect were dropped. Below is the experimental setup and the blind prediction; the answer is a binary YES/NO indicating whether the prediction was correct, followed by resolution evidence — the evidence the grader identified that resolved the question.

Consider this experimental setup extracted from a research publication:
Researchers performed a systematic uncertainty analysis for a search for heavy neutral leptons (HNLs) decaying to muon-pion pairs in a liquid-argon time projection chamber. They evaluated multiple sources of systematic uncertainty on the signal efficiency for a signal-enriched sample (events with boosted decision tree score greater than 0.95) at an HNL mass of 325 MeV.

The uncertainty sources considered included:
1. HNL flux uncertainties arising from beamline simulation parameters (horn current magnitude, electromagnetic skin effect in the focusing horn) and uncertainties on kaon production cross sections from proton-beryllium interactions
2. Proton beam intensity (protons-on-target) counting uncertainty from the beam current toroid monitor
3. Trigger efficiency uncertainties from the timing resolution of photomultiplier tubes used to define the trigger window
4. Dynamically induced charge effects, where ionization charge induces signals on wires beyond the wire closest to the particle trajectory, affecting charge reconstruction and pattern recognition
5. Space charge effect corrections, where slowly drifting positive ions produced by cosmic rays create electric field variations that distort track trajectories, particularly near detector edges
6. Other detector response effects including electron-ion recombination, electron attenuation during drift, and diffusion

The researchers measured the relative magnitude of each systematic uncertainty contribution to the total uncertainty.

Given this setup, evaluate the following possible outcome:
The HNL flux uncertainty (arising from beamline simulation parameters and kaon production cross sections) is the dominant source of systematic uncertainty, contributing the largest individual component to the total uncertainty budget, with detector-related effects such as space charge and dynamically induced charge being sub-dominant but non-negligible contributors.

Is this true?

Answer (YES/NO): NO